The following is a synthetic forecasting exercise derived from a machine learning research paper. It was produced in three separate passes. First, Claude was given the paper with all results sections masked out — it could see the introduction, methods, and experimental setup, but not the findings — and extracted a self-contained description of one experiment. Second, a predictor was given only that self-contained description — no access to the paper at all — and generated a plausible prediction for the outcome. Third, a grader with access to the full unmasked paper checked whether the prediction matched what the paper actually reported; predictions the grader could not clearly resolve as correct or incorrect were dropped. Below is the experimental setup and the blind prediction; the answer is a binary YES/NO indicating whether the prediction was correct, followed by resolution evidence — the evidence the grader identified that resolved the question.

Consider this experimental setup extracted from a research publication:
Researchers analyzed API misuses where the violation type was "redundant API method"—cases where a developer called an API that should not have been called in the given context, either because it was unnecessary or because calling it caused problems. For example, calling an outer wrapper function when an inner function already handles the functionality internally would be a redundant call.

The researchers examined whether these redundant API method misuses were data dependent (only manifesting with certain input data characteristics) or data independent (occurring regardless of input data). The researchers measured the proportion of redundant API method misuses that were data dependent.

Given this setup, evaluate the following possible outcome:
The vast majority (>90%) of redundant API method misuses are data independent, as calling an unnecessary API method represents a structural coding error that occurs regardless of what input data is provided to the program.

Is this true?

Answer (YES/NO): NO